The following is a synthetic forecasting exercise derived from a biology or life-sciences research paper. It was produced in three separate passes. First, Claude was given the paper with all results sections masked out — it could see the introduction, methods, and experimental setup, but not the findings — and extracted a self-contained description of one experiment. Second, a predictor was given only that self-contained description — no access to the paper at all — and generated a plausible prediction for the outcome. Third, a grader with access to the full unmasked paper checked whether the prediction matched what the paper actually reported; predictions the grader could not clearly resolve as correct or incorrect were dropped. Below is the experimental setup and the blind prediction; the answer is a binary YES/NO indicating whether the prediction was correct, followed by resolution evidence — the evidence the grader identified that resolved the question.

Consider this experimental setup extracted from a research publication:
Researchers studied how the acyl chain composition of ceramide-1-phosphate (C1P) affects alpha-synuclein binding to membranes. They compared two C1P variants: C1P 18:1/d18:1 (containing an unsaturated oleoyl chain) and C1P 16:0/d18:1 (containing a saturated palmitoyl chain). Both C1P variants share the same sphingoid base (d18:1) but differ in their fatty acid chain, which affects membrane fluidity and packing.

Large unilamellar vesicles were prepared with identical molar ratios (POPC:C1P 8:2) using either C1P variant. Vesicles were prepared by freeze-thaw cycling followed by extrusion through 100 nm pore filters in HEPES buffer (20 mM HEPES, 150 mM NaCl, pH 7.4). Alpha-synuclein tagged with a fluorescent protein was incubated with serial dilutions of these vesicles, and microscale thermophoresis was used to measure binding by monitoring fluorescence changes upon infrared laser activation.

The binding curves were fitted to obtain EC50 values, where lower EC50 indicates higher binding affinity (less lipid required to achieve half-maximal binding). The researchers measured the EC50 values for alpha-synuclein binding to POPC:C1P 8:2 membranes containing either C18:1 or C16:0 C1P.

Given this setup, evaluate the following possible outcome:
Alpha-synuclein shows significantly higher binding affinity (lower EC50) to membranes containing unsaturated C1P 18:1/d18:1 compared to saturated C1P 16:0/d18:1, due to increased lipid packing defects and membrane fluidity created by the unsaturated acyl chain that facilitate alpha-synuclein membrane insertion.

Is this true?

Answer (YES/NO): NO